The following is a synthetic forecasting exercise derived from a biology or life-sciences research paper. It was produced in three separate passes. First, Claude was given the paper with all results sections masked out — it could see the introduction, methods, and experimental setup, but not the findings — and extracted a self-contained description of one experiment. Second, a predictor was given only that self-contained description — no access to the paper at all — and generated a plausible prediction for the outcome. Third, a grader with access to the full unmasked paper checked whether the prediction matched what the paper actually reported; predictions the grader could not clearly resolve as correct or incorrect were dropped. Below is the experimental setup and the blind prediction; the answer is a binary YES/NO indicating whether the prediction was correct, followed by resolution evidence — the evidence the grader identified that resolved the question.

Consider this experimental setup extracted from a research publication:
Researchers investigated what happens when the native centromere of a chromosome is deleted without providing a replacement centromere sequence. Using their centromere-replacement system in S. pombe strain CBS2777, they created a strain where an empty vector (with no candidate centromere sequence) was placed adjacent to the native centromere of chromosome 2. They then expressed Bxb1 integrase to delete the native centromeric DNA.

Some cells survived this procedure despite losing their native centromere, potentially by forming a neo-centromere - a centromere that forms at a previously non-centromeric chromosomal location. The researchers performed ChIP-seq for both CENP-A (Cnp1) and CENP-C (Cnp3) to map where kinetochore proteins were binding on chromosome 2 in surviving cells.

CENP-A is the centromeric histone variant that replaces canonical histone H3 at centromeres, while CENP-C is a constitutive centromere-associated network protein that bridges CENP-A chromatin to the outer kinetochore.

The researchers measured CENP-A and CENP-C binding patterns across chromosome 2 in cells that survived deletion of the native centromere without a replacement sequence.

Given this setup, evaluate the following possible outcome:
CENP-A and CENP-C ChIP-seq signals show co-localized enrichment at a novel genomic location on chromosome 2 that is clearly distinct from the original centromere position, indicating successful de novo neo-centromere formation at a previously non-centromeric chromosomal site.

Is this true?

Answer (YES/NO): YES